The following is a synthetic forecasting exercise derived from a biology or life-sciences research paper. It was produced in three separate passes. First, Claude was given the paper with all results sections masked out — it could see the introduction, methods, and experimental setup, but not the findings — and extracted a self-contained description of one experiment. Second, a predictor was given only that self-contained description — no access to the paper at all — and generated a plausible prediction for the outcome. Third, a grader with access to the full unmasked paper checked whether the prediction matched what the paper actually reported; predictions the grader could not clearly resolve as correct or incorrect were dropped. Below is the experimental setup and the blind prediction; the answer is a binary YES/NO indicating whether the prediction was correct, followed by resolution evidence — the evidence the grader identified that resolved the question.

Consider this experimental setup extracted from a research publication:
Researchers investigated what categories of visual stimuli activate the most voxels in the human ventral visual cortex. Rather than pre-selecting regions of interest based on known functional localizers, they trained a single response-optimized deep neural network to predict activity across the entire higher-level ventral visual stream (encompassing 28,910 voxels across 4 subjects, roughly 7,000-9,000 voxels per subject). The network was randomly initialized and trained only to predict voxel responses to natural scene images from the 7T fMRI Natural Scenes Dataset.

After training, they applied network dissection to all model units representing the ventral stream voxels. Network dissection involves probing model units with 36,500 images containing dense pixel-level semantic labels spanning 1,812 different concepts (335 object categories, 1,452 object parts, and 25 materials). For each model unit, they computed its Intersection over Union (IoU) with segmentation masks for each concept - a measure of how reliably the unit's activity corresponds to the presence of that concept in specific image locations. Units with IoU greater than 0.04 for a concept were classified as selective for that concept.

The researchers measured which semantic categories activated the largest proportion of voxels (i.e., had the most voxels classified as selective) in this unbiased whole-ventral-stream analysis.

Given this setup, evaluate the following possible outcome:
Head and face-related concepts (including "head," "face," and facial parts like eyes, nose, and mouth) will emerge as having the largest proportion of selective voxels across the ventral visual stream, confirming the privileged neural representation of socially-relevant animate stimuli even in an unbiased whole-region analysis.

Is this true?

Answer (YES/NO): NO